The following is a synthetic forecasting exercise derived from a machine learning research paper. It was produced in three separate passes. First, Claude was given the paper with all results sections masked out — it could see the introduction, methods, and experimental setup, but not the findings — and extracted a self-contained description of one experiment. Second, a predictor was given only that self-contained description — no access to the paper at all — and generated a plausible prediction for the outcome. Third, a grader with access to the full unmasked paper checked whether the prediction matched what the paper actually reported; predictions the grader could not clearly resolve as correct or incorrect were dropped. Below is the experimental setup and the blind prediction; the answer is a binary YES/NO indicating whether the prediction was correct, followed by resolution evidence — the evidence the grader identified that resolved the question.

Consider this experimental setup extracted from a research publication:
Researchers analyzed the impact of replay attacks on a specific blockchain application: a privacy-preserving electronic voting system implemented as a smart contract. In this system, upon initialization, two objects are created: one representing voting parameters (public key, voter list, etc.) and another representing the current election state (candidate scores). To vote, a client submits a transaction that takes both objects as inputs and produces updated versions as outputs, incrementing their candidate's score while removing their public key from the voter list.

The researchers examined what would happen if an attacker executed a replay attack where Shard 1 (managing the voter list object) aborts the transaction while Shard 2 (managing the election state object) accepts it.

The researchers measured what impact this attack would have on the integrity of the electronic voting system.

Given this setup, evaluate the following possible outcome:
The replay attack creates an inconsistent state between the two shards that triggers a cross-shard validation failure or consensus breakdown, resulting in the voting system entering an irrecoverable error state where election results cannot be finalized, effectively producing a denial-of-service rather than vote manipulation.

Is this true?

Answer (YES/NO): NO